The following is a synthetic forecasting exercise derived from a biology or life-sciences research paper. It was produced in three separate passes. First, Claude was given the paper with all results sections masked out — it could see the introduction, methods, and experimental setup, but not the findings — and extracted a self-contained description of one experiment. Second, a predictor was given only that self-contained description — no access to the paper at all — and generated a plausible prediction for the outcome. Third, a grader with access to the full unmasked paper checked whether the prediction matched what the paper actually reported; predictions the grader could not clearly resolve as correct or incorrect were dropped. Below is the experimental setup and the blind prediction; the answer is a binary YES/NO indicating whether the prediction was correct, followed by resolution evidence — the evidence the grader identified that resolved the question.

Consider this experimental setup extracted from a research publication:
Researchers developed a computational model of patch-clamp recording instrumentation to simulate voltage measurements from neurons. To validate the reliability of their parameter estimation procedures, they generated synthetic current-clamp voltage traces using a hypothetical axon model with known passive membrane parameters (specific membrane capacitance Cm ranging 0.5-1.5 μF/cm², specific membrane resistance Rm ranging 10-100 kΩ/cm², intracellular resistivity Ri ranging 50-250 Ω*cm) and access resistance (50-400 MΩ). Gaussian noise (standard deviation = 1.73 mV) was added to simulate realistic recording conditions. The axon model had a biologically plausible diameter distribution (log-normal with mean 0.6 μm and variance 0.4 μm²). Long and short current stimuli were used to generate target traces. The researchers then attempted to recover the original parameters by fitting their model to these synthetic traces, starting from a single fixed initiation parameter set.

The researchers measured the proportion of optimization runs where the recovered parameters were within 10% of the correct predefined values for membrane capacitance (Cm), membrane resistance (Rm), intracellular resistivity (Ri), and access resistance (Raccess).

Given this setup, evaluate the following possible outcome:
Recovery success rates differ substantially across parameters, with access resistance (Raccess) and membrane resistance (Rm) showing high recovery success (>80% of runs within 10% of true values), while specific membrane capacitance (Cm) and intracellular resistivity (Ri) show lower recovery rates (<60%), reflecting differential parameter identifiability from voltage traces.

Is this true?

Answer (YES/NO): NO